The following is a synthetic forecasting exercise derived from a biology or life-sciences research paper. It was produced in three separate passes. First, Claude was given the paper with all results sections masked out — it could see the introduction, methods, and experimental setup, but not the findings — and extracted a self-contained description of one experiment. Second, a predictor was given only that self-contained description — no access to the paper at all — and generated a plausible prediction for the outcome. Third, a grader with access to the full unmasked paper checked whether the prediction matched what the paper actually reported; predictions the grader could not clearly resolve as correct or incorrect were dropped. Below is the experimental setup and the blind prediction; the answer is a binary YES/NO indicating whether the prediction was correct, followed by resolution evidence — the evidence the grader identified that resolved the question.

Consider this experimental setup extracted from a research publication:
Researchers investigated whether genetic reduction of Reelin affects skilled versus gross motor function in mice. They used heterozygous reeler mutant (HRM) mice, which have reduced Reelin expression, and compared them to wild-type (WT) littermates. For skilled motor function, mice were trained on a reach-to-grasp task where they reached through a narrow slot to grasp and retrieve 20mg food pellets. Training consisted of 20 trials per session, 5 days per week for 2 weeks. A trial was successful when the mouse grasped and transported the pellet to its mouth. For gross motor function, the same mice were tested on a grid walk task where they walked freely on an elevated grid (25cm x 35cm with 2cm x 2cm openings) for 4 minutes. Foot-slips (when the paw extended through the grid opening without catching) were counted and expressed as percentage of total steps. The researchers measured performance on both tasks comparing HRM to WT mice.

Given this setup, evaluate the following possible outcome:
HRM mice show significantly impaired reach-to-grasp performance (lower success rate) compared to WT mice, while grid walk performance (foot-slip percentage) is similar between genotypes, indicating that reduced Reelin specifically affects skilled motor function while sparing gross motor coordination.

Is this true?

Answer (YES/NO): YES